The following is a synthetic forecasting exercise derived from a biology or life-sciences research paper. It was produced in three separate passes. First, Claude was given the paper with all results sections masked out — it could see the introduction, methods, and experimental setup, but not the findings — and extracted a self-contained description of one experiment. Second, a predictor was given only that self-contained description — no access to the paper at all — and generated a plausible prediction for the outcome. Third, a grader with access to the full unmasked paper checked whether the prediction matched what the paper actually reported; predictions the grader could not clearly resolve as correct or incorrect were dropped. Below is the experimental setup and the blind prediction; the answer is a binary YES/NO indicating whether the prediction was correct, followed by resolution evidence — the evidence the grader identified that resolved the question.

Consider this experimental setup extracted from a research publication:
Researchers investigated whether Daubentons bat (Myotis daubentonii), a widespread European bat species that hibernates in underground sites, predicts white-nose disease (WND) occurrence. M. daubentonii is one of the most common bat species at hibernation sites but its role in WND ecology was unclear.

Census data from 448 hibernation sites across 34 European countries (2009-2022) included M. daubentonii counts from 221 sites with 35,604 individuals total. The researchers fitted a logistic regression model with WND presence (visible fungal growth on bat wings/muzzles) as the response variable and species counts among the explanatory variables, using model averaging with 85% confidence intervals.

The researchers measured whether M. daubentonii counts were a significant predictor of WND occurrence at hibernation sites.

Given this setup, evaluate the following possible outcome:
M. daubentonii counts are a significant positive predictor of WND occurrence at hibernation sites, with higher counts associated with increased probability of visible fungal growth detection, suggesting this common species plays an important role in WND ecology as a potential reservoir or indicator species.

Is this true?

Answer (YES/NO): NO